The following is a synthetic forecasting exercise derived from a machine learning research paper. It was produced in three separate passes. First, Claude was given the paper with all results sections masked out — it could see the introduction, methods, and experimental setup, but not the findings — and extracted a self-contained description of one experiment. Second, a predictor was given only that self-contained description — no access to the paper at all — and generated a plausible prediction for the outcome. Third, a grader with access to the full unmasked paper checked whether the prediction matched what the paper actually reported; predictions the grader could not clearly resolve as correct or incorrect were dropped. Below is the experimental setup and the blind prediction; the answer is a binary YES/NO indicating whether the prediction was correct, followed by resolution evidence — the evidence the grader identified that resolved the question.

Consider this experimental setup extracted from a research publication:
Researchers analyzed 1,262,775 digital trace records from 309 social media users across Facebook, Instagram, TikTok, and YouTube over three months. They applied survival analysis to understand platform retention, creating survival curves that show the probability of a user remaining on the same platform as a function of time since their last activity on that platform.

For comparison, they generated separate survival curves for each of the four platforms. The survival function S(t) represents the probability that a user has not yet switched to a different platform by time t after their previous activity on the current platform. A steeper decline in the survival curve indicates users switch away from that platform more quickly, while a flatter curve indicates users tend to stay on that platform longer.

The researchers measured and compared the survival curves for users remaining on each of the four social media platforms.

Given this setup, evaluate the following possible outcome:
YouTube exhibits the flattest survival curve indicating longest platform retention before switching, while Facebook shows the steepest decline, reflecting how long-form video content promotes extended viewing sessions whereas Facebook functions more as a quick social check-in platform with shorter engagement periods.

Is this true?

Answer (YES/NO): NO